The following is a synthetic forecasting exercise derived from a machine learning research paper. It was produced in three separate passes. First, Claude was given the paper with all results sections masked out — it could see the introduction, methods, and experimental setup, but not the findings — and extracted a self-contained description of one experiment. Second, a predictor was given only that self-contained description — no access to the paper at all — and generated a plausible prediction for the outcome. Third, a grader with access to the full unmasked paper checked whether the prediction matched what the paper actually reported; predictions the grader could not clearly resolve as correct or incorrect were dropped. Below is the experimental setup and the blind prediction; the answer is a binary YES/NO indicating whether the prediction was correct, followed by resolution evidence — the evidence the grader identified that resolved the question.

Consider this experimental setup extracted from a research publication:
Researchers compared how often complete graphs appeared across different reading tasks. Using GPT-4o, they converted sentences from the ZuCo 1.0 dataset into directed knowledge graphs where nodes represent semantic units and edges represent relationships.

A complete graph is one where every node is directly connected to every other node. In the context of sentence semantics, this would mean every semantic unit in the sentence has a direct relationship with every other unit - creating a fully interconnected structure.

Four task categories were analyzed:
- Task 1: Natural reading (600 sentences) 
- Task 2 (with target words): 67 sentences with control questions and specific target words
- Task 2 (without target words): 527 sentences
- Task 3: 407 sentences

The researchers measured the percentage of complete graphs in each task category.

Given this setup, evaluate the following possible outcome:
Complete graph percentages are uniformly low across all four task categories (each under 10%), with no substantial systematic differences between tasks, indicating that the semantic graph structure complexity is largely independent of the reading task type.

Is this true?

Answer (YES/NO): NO